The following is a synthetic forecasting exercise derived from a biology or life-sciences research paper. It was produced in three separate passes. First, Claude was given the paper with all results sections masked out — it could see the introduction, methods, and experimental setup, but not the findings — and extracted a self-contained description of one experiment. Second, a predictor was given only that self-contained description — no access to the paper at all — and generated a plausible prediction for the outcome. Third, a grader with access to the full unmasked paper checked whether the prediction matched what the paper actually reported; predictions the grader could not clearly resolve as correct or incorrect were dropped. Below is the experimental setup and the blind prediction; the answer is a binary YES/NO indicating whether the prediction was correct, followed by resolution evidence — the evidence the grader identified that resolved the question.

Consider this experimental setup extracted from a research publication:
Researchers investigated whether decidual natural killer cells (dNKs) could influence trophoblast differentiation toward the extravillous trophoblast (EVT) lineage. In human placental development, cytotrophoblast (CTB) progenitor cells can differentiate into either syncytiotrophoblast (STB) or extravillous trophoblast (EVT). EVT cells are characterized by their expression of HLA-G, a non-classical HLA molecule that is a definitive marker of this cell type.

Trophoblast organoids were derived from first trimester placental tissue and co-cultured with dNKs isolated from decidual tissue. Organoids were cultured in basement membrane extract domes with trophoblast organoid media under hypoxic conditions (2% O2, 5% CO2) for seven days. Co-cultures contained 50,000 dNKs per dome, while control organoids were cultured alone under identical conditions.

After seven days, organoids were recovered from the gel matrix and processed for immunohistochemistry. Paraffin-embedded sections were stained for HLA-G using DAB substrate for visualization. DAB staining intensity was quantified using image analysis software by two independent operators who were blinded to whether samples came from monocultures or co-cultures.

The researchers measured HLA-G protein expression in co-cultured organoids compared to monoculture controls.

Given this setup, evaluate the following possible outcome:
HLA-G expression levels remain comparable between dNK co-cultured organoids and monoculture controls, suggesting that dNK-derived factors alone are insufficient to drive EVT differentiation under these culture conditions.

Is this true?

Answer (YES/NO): YES